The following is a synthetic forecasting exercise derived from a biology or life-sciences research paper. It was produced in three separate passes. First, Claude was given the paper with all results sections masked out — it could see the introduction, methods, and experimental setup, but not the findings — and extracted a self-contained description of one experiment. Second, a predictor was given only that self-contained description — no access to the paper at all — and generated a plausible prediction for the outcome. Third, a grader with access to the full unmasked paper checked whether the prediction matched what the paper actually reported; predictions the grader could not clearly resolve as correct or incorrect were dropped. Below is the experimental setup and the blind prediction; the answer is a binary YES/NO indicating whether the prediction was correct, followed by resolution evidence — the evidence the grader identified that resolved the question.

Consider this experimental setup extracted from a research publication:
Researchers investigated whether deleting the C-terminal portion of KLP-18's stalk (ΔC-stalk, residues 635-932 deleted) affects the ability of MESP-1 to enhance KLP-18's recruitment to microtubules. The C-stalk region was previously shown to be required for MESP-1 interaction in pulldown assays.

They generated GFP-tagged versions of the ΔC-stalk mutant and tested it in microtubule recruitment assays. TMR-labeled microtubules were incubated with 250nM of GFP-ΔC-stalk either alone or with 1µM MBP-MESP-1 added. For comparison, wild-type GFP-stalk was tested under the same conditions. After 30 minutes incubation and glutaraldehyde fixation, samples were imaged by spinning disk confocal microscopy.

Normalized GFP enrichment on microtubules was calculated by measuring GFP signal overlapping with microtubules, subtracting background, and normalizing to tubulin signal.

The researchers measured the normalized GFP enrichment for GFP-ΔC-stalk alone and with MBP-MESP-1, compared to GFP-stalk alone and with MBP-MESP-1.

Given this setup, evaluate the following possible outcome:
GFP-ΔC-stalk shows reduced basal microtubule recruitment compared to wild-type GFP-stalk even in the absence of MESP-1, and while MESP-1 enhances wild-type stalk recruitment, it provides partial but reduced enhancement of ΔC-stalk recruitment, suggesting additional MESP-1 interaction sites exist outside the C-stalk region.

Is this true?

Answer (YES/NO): NO